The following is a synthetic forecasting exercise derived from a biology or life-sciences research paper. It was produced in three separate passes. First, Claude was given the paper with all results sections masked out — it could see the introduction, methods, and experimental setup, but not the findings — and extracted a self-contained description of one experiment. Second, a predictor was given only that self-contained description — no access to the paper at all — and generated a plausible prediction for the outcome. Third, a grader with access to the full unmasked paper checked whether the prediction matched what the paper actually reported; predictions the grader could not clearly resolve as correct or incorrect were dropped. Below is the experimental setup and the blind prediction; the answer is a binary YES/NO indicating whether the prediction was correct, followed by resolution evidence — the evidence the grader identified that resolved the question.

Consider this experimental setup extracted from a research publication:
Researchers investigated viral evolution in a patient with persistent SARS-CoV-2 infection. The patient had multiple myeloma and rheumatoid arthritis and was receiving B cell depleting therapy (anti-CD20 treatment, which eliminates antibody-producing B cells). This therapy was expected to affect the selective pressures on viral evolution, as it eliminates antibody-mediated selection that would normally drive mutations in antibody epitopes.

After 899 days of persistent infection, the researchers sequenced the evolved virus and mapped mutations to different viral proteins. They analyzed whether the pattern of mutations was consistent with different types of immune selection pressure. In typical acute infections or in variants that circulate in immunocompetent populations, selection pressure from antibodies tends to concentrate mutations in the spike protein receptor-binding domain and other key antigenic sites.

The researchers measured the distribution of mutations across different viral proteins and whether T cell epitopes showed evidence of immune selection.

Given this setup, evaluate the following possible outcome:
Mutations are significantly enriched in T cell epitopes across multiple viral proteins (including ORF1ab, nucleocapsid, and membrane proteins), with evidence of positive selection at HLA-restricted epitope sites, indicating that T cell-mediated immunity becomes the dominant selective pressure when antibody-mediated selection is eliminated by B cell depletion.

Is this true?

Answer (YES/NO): NO